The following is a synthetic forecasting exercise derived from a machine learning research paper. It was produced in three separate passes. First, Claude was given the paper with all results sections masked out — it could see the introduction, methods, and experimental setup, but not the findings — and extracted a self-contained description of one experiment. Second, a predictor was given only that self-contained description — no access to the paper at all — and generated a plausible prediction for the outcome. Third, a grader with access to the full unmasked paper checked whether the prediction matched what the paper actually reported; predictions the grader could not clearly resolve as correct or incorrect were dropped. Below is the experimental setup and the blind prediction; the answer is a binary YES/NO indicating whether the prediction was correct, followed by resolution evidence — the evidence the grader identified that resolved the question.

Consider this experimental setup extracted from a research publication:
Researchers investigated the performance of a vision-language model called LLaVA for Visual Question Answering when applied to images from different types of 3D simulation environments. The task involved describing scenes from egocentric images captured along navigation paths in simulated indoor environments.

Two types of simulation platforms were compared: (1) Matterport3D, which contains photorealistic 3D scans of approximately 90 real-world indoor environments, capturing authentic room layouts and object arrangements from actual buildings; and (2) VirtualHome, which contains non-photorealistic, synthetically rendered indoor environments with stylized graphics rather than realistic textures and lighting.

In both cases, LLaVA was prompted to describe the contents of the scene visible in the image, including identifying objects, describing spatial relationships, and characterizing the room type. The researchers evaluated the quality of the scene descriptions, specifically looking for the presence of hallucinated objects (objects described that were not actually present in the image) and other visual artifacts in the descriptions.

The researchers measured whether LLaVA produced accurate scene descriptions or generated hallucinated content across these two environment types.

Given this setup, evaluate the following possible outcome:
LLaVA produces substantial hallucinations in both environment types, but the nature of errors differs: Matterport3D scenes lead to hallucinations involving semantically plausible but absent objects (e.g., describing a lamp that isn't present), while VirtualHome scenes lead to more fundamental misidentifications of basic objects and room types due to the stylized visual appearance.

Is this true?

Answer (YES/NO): NO